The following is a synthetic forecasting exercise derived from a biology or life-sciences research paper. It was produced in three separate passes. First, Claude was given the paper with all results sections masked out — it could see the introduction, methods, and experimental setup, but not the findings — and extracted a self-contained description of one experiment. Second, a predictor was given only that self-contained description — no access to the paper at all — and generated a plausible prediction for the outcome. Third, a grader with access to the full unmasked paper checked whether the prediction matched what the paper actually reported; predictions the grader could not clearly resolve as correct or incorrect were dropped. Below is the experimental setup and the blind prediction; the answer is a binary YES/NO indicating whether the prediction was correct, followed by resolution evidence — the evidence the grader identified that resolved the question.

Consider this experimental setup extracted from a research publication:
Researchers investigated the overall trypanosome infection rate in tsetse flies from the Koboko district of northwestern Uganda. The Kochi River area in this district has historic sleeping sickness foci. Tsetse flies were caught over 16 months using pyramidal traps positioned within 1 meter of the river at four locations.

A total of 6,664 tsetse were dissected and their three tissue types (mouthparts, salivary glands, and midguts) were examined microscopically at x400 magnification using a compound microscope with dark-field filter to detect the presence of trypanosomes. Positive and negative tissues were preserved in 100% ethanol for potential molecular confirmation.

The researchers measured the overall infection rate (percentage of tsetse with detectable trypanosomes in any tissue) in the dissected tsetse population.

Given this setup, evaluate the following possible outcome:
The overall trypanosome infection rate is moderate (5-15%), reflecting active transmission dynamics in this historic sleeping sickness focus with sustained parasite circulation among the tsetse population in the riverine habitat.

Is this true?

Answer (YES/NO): NO